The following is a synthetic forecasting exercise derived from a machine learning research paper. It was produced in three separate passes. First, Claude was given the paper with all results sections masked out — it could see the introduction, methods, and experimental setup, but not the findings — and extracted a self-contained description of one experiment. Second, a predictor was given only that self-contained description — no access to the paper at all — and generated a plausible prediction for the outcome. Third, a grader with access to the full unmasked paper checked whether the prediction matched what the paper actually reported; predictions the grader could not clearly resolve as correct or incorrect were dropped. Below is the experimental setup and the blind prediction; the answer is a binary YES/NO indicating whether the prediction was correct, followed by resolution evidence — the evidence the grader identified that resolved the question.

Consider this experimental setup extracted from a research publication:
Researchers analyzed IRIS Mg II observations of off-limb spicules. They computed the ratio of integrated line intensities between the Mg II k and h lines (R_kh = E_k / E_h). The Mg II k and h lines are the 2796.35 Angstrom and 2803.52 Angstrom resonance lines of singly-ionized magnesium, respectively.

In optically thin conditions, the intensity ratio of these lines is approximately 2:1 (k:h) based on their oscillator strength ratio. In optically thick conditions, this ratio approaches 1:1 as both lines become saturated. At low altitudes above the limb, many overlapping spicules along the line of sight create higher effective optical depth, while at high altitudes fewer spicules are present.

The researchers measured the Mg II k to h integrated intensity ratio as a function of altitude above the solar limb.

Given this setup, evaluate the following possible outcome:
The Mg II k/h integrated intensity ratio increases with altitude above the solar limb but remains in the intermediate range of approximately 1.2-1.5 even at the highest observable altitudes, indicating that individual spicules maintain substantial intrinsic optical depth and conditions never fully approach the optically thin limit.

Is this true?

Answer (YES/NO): NO